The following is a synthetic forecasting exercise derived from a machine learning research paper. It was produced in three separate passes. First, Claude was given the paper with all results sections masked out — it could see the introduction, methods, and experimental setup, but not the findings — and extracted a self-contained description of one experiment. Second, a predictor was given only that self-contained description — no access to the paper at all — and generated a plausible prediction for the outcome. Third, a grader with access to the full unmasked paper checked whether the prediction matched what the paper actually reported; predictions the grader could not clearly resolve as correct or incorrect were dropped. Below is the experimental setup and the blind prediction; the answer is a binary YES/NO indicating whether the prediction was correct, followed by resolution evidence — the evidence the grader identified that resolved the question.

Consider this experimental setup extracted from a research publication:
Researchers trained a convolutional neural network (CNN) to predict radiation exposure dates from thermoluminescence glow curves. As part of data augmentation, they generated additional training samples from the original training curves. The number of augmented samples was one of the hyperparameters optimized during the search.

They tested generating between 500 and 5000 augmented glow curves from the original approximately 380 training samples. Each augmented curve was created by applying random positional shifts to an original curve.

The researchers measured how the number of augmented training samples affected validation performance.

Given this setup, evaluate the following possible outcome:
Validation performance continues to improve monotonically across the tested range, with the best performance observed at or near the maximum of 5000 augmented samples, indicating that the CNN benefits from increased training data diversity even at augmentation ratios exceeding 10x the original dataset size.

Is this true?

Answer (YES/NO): NO